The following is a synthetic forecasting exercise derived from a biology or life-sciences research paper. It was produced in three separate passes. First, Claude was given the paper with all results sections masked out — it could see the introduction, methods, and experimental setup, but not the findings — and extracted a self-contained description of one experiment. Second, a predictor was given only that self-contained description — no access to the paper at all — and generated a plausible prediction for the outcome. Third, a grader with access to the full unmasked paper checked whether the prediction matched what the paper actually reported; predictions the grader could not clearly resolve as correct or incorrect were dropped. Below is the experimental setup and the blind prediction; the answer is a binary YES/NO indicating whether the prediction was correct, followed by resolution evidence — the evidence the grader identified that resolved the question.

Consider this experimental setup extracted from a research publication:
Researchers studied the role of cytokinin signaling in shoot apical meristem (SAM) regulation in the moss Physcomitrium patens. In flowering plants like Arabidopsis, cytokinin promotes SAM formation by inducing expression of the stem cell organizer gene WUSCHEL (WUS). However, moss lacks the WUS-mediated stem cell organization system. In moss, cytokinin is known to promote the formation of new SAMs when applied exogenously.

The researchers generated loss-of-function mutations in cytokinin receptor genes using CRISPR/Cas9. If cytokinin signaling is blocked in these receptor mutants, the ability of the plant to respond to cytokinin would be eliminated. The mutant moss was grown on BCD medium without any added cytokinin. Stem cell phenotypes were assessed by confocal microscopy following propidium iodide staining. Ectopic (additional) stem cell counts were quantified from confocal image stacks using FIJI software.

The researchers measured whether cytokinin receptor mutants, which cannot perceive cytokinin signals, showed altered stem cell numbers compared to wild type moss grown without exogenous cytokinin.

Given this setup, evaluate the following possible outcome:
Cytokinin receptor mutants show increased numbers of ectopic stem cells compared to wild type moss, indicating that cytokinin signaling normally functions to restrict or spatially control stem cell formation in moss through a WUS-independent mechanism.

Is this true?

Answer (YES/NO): YES